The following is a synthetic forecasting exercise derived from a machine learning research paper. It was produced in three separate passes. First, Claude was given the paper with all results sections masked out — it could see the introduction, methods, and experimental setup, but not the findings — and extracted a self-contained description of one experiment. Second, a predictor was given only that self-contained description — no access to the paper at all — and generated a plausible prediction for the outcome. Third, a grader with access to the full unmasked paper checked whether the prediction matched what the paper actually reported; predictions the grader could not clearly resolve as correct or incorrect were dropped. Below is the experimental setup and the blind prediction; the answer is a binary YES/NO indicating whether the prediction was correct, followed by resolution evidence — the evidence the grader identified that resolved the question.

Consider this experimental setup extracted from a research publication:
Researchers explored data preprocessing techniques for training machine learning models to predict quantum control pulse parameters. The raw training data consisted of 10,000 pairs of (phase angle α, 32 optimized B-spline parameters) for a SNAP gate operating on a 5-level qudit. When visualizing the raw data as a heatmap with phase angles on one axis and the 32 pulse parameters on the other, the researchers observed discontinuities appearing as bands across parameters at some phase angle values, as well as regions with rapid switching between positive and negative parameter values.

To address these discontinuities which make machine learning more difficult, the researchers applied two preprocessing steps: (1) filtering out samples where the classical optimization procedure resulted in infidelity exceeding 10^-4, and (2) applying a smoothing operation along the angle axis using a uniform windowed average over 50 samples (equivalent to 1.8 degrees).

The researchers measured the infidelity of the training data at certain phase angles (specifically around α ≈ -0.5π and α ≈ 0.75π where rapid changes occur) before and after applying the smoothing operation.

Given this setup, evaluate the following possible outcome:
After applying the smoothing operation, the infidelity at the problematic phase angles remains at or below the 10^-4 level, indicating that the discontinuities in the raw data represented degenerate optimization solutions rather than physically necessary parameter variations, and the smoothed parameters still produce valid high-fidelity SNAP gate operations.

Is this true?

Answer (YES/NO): NO